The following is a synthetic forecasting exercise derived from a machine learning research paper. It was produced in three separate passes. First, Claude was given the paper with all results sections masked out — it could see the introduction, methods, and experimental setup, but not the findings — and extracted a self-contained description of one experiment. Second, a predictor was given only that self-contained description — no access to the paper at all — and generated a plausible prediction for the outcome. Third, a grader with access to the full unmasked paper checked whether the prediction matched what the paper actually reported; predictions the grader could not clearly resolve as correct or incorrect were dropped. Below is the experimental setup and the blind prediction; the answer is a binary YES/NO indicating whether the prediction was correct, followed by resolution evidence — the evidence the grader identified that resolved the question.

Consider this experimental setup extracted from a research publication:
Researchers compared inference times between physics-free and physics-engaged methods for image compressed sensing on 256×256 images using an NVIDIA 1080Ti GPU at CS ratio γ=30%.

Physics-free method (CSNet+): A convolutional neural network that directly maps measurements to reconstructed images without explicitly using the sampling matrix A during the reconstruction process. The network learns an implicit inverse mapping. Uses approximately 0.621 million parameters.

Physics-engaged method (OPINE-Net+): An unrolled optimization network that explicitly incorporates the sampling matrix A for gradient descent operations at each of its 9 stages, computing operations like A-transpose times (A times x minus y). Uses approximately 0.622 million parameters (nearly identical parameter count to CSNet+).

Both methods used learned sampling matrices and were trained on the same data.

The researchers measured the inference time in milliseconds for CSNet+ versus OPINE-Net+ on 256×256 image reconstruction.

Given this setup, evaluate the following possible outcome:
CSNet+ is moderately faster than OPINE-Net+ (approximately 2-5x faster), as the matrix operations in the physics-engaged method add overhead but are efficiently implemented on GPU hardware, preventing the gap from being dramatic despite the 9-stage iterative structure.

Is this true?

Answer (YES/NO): NO